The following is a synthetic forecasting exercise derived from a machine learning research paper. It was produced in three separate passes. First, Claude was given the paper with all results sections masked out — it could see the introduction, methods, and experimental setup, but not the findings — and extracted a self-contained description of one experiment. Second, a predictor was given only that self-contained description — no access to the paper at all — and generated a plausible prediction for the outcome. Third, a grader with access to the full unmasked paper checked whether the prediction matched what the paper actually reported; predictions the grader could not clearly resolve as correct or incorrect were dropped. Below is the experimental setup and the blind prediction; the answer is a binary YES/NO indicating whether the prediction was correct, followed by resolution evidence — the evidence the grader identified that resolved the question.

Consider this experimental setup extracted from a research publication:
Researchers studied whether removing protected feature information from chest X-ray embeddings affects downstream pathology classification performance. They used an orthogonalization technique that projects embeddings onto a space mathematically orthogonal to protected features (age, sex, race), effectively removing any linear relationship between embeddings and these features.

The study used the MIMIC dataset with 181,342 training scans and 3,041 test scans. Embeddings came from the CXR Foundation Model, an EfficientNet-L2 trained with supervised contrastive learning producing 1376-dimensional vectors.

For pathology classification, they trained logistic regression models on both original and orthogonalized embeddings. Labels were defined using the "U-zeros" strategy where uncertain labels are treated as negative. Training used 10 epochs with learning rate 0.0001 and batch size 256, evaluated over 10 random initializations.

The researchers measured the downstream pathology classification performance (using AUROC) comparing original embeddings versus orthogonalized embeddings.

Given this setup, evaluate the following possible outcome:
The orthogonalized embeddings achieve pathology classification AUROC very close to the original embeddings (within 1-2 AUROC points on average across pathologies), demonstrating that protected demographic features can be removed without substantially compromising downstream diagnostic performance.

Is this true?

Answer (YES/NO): YES